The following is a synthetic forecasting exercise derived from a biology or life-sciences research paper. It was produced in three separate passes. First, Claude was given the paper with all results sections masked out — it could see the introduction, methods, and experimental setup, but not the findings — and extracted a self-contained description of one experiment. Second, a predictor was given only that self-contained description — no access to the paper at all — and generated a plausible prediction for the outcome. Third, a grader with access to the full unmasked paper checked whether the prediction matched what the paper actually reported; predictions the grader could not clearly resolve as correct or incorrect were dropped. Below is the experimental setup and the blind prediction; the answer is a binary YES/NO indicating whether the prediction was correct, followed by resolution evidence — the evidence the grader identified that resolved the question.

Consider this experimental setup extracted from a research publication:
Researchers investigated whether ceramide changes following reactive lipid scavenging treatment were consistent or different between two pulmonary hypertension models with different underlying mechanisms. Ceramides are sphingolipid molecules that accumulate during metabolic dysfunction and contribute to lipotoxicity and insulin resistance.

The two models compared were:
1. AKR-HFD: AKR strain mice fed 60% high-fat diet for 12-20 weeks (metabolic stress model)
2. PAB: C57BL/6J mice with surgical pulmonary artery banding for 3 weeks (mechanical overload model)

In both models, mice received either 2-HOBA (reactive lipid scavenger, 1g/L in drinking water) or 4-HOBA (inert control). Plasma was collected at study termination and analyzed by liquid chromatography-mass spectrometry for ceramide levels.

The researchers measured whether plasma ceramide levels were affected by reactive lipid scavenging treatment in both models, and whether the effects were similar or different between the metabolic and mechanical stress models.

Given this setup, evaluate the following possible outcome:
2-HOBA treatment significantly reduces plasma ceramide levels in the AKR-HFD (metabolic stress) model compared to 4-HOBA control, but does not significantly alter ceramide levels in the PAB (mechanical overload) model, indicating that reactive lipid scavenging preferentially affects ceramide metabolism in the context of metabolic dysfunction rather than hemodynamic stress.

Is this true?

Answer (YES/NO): NO